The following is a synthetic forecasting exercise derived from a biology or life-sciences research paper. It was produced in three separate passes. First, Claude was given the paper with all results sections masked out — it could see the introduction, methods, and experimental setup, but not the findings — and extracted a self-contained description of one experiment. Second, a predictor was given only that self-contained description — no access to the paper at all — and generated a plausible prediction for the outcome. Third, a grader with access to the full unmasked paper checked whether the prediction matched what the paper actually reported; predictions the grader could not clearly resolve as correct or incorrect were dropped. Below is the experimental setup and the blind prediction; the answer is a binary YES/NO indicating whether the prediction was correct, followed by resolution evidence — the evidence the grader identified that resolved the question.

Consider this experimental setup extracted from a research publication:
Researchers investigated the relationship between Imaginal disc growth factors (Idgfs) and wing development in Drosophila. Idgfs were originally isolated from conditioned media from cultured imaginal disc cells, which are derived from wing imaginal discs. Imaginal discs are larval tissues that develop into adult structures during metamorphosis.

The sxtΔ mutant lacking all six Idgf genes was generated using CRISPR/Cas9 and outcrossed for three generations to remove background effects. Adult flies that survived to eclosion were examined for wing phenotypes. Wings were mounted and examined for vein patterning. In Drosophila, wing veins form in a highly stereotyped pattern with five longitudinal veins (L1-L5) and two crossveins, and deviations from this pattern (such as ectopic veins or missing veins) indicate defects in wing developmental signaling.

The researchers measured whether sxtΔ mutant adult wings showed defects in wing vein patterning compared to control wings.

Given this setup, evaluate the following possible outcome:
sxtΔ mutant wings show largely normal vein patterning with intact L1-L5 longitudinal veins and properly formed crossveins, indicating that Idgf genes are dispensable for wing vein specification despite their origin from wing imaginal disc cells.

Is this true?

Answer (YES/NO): NO